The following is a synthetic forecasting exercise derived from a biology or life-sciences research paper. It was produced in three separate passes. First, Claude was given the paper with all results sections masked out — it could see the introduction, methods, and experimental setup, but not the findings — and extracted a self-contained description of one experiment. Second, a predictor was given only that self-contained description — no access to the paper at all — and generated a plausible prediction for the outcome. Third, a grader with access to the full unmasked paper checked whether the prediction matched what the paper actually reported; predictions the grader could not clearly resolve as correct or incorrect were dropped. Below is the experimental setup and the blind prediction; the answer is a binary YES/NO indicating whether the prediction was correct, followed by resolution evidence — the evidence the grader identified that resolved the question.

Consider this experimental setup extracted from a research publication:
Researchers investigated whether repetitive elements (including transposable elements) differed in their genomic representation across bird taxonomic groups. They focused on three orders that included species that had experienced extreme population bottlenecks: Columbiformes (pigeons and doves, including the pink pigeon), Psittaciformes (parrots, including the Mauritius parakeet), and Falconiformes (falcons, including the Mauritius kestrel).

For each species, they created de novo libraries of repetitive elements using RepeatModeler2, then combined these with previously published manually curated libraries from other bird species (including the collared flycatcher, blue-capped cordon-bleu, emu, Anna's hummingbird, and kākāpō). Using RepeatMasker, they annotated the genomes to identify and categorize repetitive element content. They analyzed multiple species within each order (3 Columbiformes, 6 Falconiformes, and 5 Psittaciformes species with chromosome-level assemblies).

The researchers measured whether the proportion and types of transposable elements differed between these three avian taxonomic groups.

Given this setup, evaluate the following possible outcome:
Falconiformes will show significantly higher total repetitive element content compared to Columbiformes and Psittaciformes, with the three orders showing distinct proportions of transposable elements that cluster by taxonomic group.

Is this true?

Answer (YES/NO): NO